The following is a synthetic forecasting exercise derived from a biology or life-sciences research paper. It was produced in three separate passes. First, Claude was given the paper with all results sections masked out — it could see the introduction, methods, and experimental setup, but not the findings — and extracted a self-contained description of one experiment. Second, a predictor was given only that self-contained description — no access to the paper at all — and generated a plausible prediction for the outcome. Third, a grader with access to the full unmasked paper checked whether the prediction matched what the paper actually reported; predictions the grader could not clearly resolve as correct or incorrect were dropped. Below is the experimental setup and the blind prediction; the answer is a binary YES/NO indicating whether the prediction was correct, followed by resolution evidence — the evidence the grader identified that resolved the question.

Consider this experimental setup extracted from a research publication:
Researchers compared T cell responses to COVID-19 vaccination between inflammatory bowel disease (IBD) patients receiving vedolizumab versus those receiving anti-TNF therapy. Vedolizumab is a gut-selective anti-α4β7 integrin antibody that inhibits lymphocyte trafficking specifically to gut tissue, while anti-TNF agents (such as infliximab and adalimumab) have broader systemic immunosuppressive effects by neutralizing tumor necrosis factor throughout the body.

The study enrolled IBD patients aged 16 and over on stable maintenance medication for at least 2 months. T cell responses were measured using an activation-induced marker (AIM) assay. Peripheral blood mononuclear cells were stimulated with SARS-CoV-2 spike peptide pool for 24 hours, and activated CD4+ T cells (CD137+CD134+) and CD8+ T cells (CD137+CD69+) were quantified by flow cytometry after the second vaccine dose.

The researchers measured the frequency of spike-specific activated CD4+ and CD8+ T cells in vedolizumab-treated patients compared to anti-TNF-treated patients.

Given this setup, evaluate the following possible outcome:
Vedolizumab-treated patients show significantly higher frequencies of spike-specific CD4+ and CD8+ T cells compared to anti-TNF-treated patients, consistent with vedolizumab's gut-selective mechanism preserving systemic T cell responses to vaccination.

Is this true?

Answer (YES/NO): NO